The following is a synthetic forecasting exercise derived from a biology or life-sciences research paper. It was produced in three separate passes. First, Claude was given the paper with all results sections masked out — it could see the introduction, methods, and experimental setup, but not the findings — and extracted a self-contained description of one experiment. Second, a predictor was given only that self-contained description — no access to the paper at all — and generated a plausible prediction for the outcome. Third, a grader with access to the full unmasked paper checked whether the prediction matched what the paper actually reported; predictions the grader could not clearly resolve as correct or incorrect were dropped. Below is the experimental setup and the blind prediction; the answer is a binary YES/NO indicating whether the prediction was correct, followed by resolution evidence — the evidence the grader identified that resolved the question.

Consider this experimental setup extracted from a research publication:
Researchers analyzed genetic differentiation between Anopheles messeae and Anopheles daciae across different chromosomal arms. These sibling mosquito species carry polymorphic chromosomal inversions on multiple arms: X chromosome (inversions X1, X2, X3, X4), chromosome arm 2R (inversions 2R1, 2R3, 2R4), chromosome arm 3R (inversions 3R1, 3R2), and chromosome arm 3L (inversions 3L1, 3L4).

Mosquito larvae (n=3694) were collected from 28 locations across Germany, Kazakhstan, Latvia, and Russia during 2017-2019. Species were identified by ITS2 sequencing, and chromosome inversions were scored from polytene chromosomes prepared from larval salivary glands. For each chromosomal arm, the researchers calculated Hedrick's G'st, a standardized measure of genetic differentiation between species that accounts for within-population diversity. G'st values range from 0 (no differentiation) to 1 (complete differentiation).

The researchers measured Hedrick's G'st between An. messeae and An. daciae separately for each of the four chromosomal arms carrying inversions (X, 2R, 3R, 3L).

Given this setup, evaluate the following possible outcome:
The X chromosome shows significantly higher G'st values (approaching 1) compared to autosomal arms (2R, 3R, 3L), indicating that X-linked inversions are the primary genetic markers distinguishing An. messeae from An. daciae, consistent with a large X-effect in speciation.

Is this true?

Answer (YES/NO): NO